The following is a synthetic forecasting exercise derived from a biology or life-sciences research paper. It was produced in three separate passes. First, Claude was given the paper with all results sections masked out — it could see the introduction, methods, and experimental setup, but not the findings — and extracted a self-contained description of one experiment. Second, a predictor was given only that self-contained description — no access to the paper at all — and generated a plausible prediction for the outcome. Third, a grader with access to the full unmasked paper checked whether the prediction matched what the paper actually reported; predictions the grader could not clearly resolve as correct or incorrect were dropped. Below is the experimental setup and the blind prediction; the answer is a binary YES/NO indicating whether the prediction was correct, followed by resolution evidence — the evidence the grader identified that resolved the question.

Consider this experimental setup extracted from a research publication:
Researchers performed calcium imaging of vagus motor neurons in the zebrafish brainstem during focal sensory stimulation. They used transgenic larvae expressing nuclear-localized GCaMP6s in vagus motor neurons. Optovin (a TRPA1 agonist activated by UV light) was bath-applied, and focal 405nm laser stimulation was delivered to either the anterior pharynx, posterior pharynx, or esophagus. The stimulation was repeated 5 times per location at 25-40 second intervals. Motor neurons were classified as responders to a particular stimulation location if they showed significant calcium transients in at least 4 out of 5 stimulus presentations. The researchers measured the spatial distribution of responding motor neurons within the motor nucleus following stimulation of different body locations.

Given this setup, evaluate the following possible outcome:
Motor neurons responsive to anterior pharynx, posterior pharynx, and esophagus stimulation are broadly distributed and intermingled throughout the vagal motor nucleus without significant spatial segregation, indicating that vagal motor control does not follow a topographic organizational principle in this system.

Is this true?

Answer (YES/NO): NO